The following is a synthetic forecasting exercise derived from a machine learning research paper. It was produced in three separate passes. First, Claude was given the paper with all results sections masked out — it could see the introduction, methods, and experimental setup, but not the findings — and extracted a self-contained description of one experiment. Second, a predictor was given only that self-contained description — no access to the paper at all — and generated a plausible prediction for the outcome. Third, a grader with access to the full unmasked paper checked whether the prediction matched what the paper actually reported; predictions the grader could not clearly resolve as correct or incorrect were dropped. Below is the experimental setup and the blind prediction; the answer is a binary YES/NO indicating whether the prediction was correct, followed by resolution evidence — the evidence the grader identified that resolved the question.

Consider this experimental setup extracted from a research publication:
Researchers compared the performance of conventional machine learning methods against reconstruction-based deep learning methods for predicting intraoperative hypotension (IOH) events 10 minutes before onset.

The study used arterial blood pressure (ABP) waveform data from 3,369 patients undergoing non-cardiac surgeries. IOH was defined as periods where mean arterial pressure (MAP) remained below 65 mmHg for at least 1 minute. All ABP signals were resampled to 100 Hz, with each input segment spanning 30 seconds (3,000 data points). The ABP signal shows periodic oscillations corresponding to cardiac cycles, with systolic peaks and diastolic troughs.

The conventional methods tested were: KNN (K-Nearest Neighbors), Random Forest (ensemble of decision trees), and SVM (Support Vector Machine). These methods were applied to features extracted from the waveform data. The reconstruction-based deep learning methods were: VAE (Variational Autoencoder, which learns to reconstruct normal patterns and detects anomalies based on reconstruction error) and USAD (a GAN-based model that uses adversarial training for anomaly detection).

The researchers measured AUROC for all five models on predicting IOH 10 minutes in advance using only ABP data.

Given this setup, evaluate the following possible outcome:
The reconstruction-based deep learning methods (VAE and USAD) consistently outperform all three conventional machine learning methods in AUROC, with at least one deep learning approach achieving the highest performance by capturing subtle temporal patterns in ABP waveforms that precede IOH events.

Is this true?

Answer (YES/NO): YES